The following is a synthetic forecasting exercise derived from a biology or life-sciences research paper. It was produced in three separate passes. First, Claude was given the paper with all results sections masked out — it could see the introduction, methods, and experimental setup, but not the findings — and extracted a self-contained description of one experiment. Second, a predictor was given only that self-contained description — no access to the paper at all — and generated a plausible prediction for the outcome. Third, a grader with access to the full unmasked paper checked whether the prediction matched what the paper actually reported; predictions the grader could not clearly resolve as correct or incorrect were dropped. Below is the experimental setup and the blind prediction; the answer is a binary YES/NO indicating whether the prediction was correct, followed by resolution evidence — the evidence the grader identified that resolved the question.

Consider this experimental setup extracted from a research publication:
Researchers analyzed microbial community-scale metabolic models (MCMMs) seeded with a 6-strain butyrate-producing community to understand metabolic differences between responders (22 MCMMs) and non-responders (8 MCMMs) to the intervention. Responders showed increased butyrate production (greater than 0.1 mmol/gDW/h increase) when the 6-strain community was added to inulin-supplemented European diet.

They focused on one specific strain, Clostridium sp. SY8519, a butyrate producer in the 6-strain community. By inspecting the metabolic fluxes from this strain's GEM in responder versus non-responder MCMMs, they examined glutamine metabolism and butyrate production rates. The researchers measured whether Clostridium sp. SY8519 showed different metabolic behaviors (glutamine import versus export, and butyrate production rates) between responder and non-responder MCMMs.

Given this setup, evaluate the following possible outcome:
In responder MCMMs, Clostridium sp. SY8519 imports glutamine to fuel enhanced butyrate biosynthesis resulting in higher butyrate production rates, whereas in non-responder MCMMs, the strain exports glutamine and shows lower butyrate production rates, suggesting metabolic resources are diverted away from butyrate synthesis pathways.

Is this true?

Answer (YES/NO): YES